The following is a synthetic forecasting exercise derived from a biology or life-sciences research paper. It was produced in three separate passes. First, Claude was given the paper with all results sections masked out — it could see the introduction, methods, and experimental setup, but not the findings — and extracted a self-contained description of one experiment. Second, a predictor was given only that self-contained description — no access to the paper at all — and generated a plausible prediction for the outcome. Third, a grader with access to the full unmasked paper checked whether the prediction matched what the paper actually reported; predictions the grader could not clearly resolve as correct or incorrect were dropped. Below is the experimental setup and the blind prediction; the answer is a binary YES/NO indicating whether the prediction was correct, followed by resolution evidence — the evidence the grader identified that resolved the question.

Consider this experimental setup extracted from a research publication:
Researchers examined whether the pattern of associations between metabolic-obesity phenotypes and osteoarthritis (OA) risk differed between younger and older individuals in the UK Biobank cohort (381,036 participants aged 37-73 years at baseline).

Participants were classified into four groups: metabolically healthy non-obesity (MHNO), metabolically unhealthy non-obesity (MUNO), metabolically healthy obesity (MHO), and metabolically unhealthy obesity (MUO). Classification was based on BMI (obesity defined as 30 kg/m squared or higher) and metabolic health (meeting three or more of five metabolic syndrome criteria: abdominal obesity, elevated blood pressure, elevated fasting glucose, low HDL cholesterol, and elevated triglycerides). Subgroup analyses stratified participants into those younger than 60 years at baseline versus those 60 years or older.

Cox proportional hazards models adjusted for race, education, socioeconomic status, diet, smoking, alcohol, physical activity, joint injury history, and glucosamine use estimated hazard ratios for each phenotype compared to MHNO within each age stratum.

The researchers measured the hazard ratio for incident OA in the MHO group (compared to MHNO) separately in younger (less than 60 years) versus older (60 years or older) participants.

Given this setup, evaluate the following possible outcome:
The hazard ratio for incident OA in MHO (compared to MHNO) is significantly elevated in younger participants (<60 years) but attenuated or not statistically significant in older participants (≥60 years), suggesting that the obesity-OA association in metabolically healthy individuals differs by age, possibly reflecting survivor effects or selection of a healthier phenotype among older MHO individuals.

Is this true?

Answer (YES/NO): NO